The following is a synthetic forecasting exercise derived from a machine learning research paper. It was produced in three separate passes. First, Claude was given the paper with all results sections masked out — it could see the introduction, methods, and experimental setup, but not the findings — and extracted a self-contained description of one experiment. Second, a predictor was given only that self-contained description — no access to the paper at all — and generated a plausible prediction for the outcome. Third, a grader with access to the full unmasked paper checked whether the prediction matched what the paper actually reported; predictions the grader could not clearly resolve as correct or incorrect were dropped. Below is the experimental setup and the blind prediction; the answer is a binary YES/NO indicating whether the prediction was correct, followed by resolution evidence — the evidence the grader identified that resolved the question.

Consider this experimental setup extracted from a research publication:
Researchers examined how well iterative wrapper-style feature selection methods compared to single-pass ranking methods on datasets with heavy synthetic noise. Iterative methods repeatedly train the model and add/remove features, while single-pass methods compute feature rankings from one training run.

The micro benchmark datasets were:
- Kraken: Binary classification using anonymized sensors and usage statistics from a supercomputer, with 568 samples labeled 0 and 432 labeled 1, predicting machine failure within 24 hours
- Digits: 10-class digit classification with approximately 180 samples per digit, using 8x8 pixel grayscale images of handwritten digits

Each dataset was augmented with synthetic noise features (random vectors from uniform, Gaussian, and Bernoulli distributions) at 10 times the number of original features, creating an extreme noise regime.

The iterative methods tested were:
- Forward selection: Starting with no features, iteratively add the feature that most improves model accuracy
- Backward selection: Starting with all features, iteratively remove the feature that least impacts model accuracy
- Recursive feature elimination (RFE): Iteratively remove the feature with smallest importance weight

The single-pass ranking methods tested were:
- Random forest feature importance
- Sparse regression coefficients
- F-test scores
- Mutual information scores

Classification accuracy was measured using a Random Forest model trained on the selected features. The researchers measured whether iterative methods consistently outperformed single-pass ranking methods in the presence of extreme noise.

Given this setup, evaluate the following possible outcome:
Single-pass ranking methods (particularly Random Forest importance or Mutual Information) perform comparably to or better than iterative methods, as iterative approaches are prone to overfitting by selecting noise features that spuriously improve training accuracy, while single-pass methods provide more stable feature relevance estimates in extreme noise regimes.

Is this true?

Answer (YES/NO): NO